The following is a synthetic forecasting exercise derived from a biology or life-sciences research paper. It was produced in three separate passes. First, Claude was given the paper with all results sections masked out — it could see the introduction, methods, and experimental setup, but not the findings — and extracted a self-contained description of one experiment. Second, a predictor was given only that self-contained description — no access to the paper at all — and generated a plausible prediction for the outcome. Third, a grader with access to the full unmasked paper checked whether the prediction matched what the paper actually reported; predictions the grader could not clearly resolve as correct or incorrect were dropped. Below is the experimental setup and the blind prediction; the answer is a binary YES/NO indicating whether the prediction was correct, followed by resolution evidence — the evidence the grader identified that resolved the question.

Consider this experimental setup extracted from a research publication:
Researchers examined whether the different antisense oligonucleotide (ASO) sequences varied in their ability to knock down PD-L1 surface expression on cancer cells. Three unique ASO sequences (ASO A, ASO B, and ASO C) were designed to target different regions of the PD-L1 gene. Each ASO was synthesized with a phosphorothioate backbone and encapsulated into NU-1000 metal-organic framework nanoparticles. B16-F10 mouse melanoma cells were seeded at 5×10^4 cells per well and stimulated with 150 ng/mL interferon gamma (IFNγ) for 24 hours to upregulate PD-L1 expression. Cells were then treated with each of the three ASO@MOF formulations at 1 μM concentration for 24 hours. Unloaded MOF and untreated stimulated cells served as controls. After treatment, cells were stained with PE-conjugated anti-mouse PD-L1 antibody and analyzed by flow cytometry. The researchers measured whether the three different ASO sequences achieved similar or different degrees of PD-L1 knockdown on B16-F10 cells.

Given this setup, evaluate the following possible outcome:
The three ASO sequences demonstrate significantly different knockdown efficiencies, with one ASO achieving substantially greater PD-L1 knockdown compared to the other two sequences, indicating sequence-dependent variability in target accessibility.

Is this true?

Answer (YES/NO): NO